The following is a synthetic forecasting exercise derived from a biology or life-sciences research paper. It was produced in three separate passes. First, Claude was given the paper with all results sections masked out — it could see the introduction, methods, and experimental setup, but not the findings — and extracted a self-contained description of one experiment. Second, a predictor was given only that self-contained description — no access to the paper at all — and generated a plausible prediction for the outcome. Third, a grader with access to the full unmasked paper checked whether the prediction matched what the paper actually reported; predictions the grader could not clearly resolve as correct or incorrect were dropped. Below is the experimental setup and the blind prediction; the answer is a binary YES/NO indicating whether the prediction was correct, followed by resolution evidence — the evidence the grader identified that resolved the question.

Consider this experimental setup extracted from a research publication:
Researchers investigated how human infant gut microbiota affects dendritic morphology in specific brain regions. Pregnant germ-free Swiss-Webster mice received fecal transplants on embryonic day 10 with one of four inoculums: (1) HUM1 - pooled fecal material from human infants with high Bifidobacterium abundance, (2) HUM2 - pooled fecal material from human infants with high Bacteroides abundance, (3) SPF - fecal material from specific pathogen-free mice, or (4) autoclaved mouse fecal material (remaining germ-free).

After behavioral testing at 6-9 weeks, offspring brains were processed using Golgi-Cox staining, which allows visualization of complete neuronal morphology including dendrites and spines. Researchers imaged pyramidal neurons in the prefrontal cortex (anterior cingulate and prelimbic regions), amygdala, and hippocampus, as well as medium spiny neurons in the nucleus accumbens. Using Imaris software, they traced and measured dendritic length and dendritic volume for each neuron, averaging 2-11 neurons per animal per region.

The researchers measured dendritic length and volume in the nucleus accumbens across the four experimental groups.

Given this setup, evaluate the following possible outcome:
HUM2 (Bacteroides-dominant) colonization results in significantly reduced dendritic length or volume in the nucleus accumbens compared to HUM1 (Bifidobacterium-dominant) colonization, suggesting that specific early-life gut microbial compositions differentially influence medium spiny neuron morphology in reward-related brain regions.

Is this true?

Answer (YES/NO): YES